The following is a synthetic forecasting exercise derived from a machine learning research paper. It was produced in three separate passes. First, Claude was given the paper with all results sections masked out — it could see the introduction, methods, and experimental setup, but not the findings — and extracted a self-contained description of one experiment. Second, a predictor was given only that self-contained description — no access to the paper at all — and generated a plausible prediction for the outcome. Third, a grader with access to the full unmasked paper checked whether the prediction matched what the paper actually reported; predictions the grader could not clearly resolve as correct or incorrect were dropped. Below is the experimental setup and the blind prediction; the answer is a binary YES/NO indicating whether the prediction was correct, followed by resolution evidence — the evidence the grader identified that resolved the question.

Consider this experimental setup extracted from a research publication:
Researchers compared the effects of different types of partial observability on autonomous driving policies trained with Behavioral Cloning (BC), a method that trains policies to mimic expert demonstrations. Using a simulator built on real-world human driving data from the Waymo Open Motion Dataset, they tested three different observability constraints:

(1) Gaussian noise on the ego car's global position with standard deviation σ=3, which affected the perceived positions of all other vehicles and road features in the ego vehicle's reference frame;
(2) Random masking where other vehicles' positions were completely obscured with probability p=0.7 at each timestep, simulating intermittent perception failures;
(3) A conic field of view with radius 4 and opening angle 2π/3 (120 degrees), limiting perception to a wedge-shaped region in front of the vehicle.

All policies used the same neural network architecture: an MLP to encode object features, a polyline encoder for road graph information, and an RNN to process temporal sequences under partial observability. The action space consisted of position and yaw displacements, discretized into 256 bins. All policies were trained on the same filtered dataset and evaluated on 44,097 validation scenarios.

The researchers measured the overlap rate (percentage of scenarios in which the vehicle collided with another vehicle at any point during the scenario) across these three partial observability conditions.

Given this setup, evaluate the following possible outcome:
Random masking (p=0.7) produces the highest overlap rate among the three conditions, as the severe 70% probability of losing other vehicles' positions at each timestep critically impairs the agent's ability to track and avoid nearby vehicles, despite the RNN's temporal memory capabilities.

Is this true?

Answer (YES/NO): NO